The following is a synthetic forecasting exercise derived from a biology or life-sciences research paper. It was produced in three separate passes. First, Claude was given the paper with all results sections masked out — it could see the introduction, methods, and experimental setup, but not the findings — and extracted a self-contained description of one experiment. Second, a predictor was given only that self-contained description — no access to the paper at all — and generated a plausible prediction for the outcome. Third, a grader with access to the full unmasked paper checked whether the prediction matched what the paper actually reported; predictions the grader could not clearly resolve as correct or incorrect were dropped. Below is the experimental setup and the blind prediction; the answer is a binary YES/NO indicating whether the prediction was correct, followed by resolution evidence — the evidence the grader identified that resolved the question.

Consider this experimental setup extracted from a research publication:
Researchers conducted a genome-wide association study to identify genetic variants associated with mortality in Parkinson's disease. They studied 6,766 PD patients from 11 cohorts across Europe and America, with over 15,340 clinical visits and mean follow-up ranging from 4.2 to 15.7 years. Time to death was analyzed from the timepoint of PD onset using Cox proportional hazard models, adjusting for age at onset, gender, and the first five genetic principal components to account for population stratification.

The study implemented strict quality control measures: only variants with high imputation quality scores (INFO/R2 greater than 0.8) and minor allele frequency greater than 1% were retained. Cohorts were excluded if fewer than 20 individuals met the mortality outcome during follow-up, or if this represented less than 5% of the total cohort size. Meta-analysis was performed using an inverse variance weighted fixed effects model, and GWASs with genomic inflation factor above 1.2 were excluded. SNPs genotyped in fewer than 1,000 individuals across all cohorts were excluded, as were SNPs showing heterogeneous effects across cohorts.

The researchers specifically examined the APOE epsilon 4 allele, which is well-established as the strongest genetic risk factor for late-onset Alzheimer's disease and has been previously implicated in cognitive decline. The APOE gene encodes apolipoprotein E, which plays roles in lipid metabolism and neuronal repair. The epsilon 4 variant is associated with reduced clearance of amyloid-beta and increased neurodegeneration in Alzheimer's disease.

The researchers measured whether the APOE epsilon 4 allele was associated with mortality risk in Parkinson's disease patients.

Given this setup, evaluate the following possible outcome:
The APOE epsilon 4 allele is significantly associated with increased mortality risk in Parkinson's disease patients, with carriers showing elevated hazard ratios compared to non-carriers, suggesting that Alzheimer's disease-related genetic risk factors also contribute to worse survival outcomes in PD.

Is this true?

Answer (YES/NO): YES